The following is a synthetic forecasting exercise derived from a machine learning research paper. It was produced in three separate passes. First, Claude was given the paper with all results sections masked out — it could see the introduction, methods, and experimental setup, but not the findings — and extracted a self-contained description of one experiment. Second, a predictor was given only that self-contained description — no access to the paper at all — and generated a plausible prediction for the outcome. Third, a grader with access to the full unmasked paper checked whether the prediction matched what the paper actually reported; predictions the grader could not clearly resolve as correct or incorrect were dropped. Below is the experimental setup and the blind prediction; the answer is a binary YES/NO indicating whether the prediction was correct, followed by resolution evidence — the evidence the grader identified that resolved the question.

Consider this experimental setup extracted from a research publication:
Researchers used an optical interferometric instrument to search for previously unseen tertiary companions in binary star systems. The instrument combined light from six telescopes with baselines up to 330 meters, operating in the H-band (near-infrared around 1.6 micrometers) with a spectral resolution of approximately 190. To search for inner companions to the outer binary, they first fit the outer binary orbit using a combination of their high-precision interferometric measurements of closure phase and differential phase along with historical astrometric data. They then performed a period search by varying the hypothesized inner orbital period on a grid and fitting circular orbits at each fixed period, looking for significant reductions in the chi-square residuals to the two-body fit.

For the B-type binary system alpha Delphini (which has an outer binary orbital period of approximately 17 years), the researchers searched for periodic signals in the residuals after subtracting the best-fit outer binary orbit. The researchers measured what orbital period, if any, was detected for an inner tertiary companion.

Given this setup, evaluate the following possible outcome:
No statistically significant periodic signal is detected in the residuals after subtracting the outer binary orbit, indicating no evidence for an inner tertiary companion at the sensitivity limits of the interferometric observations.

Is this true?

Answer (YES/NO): NO